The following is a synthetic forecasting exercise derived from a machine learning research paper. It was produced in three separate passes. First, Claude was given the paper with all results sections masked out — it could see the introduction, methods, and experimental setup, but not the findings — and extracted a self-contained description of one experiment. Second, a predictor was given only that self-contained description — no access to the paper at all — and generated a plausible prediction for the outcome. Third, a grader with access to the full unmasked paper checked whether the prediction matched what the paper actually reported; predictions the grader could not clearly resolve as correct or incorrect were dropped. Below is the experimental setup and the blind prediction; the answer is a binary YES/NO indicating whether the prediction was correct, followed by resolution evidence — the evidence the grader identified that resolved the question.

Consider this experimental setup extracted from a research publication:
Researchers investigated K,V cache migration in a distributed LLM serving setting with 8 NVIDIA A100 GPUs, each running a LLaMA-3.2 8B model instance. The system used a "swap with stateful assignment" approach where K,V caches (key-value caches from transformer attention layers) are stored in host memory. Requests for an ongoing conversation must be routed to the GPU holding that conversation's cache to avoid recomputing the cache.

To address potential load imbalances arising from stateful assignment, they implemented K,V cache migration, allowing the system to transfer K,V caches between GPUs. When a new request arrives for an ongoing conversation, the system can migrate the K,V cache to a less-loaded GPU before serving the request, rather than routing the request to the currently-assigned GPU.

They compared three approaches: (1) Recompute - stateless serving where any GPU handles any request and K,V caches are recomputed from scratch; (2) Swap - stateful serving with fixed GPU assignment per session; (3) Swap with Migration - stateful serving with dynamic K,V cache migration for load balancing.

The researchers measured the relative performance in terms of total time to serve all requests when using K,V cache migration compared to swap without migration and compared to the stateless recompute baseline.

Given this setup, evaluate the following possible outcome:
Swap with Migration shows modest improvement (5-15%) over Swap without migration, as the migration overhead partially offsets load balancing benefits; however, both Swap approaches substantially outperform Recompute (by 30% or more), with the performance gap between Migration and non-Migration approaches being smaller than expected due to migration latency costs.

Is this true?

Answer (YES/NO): NO